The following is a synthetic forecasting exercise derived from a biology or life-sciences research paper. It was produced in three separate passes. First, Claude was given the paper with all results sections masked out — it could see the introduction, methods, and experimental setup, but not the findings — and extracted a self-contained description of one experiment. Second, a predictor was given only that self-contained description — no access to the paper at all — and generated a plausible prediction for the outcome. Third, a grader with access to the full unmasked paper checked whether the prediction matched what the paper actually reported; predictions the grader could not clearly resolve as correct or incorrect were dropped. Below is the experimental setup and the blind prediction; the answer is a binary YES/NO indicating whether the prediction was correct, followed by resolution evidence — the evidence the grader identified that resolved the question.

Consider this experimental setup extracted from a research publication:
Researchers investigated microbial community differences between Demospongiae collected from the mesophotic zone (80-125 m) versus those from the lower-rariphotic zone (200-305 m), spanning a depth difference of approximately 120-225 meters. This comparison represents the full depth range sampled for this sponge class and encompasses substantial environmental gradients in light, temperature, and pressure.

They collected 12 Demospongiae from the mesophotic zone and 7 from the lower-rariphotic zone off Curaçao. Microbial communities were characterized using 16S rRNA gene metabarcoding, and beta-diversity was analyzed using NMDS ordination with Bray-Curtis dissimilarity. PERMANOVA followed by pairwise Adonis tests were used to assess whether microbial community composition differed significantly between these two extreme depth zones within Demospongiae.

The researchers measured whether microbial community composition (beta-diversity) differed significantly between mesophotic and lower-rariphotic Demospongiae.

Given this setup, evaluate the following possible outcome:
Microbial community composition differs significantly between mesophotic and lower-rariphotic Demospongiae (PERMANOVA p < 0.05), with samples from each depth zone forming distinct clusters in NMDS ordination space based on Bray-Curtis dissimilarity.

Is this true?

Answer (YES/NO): YES